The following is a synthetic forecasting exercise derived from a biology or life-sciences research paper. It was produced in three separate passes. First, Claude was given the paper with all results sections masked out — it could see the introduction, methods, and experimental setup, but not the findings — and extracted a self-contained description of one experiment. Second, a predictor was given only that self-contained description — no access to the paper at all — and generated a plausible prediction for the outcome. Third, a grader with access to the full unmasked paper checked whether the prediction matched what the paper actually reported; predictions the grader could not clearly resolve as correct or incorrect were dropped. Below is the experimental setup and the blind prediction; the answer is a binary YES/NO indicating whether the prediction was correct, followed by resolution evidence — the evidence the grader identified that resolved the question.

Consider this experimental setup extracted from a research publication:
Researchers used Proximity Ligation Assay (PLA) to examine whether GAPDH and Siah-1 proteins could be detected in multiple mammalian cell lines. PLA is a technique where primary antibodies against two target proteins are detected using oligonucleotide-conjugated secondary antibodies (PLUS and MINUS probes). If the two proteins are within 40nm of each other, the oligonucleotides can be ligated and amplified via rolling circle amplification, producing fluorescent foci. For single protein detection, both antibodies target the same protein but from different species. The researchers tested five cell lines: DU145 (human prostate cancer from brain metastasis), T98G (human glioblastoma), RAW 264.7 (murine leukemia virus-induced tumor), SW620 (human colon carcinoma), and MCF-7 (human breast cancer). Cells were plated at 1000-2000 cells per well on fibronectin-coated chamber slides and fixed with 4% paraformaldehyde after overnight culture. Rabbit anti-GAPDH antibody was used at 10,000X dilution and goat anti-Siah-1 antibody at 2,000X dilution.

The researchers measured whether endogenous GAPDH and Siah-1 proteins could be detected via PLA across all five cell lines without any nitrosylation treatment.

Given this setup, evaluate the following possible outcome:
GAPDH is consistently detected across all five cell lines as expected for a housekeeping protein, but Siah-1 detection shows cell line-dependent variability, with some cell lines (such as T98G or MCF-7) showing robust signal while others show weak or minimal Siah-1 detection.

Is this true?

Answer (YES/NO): NO